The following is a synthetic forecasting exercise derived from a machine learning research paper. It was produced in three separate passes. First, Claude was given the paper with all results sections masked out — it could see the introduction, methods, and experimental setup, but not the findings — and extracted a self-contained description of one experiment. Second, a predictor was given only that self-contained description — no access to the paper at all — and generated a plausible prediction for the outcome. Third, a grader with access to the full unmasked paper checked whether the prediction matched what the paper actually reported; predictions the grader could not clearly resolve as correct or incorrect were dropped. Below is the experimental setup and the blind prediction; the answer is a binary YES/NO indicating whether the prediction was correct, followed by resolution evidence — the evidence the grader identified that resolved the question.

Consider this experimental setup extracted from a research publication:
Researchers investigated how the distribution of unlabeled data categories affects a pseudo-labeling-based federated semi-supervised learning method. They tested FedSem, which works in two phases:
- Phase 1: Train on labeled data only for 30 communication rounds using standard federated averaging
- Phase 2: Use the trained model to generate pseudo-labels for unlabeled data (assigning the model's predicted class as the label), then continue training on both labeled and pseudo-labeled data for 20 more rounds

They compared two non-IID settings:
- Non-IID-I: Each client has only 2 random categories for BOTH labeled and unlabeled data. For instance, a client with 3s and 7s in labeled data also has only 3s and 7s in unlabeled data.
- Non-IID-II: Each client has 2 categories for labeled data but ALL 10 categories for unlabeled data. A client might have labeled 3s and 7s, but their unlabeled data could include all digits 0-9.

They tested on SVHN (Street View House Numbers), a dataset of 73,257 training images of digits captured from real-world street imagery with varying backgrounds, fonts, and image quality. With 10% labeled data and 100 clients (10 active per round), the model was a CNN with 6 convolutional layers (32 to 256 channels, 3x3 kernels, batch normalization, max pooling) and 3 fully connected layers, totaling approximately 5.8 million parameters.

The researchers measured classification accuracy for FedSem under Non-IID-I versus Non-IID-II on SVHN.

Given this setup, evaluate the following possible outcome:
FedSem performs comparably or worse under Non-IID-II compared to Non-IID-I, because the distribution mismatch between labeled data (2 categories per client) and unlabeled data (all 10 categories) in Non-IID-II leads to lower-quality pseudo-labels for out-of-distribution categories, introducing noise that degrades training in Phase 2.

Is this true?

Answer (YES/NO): NO